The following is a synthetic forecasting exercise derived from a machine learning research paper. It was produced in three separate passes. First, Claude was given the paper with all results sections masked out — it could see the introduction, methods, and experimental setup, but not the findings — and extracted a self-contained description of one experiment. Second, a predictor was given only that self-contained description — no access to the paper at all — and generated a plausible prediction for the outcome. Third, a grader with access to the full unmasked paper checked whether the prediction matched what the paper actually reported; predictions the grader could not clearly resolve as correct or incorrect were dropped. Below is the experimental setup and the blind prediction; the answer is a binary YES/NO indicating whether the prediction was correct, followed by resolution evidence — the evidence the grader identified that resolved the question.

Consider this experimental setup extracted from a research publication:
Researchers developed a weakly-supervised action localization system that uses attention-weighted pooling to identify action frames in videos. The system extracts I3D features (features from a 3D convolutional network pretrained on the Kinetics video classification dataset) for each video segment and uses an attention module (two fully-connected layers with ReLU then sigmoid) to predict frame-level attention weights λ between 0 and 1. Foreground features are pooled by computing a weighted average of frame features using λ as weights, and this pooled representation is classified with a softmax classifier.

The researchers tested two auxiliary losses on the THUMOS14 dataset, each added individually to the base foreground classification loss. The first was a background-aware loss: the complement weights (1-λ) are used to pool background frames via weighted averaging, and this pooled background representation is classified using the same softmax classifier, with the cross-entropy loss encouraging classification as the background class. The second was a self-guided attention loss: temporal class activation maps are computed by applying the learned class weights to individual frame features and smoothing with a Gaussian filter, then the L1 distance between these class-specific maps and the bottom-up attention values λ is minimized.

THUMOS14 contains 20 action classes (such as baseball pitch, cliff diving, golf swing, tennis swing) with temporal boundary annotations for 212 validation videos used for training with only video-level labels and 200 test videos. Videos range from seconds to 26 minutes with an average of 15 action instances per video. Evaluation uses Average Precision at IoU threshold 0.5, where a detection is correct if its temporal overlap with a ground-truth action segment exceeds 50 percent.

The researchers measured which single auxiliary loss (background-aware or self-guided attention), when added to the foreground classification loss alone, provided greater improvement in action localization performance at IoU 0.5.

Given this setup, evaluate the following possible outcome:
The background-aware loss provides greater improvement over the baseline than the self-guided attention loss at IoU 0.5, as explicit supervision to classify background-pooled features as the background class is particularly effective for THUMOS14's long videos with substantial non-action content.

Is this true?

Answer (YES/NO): YES